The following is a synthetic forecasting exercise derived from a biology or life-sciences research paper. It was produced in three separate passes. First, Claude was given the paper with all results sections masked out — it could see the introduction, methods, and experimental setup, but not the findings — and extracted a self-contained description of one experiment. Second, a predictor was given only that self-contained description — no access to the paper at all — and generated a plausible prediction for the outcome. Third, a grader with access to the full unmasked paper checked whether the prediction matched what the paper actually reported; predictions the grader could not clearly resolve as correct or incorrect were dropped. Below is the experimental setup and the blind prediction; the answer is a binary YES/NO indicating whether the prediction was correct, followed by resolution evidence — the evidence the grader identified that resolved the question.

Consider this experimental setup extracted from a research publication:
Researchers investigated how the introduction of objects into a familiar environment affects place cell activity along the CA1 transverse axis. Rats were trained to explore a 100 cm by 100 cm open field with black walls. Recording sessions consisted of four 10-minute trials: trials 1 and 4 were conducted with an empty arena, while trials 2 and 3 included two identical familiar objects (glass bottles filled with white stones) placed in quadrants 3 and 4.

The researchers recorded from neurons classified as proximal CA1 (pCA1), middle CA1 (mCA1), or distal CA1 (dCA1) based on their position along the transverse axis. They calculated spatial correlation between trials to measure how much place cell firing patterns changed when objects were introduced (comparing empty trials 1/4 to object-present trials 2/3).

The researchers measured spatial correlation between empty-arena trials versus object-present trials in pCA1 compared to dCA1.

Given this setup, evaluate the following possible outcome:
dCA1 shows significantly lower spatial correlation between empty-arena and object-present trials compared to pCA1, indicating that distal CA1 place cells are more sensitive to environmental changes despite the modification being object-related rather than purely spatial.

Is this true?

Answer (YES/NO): NO